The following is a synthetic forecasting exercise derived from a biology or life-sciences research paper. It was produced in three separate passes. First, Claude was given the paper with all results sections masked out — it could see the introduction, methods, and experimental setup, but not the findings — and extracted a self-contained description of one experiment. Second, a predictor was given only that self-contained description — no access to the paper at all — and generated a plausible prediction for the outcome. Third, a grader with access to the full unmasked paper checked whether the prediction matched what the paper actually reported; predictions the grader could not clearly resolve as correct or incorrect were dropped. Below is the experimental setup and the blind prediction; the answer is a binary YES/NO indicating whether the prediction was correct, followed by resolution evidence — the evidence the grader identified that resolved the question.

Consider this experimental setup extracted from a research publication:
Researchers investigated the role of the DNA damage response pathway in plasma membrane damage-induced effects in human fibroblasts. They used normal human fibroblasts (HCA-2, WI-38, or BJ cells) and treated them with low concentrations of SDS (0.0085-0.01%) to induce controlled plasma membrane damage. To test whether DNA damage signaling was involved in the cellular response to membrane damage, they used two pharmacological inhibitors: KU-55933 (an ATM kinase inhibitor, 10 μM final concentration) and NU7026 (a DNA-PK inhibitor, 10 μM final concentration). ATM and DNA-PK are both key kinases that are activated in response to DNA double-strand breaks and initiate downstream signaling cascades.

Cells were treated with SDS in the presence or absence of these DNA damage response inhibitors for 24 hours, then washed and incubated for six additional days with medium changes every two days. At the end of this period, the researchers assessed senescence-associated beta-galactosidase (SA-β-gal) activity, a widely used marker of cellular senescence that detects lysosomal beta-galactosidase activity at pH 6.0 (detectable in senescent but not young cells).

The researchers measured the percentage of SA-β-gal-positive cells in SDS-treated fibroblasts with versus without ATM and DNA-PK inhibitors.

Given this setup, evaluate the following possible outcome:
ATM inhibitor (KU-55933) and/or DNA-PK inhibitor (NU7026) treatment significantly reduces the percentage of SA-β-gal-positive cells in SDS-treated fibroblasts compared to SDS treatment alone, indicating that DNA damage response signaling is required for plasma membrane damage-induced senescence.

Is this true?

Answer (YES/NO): NO